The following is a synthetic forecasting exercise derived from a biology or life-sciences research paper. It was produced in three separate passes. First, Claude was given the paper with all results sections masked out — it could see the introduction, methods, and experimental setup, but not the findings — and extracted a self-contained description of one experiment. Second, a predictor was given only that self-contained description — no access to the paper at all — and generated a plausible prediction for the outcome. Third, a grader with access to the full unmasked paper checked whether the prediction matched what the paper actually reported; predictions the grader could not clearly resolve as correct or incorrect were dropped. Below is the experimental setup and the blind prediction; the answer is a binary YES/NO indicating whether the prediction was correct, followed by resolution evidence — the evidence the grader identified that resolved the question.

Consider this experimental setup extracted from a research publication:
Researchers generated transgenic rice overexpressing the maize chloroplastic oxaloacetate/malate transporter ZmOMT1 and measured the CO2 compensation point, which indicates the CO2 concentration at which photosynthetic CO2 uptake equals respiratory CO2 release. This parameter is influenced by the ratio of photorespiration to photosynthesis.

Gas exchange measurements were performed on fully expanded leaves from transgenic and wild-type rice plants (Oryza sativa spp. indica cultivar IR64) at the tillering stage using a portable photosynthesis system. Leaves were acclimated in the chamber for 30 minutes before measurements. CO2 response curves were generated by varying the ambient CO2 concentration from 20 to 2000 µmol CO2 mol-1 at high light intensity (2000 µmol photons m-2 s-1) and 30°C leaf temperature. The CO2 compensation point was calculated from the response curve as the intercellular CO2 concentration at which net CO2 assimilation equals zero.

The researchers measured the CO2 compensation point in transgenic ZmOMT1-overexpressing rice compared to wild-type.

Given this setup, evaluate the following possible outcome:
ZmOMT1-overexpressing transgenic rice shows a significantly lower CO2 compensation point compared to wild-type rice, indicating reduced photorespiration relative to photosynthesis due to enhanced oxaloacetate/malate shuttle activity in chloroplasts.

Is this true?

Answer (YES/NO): NO